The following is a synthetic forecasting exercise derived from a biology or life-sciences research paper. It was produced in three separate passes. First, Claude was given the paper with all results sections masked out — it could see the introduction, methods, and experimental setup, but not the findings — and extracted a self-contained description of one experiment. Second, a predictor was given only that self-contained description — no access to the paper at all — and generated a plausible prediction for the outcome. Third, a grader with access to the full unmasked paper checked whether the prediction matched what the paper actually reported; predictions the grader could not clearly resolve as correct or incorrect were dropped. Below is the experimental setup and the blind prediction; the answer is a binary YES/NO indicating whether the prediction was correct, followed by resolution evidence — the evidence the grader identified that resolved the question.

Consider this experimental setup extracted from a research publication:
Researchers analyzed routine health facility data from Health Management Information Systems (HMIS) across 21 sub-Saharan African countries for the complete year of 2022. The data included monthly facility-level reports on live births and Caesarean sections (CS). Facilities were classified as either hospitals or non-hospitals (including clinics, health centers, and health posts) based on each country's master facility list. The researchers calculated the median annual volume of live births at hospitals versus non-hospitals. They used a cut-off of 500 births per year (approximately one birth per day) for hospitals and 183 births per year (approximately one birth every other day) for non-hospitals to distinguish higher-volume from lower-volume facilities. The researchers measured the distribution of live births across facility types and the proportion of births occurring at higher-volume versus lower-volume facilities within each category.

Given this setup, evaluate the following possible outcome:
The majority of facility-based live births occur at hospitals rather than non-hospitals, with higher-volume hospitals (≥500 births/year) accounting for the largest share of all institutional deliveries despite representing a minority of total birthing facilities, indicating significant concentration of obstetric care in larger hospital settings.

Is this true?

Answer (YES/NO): NO